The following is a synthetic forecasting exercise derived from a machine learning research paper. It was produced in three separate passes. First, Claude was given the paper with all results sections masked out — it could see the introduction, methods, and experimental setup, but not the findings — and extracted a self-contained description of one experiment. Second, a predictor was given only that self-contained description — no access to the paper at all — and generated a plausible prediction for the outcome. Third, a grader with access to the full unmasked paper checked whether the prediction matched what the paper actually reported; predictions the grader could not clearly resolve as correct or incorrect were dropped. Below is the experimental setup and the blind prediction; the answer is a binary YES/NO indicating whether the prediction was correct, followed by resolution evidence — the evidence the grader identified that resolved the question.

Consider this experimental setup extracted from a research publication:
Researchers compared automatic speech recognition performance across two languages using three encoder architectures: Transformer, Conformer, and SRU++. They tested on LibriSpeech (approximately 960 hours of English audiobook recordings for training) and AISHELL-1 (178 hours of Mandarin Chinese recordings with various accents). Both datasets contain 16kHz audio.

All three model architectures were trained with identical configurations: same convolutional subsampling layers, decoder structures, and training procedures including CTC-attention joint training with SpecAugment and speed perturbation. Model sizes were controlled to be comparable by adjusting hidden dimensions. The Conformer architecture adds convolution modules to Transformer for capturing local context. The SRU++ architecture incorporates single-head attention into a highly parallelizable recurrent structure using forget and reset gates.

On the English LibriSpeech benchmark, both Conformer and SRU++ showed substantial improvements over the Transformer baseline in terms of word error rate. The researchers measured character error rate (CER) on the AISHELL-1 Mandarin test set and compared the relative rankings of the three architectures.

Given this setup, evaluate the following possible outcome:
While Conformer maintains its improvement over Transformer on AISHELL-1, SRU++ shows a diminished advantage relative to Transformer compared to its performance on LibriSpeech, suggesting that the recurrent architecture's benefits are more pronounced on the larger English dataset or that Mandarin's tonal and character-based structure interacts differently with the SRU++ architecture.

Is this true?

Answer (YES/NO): NO